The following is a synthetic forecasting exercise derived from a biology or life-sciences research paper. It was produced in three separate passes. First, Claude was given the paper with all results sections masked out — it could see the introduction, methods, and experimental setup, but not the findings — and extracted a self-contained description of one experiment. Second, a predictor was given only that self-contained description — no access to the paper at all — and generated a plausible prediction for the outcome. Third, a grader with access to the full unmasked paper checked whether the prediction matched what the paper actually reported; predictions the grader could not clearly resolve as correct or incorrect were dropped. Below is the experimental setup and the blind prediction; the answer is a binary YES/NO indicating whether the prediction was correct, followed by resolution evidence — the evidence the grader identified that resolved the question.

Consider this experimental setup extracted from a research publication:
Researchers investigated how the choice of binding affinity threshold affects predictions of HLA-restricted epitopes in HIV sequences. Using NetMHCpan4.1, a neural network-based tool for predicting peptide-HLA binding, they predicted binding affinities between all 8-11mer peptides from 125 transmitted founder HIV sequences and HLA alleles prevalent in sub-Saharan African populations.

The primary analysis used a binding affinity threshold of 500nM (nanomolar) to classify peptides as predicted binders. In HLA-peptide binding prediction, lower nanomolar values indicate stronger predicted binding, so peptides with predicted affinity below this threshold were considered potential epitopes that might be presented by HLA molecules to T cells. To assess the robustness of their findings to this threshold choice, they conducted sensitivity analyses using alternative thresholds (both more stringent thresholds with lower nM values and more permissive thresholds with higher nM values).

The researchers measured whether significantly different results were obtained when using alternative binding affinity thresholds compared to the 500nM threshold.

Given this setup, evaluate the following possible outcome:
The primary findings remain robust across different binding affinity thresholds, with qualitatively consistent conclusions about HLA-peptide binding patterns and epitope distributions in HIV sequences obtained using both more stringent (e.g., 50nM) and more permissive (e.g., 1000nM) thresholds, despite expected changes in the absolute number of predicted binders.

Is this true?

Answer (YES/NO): YES